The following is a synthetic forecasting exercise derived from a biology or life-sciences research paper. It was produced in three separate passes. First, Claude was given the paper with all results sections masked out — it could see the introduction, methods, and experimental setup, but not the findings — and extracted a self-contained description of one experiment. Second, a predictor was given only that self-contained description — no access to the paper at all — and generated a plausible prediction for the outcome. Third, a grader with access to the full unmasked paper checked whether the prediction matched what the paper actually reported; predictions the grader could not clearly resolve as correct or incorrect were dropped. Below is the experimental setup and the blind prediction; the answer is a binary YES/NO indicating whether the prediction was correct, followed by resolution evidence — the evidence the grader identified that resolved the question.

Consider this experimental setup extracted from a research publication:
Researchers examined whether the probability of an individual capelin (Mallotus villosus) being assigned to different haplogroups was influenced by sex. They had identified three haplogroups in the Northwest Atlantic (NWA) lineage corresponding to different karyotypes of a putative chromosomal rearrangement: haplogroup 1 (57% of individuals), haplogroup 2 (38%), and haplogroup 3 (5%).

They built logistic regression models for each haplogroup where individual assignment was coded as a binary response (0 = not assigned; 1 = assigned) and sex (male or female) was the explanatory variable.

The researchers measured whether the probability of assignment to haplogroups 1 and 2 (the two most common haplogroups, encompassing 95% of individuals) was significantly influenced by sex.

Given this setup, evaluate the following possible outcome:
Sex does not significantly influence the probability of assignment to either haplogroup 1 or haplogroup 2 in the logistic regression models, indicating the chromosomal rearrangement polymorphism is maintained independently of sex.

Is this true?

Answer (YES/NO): YES